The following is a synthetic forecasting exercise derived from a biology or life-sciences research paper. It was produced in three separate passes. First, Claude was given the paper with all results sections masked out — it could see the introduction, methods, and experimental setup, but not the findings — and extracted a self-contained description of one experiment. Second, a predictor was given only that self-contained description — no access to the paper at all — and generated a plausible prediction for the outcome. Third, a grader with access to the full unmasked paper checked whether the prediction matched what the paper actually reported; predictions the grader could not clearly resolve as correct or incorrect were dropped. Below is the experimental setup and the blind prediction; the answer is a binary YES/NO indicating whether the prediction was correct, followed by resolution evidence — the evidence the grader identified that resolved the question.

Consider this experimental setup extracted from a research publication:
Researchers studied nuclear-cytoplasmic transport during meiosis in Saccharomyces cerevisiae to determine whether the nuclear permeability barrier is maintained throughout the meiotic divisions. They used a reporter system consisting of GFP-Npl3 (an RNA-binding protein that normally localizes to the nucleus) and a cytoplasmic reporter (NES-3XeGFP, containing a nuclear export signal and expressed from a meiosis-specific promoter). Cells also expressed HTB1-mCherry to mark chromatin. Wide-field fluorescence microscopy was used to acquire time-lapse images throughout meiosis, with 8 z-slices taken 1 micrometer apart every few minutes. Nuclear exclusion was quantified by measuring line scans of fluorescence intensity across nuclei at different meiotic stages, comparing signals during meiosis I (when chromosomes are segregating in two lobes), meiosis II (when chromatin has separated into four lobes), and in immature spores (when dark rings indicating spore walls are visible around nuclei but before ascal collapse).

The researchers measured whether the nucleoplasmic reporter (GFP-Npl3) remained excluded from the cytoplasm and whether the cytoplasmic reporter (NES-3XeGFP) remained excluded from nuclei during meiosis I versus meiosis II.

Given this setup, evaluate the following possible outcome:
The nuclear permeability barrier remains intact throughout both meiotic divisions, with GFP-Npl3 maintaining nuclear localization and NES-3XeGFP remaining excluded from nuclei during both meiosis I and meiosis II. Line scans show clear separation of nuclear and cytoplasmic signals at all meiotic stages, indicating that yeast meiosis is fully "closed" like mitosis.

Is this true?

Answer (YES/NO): NO